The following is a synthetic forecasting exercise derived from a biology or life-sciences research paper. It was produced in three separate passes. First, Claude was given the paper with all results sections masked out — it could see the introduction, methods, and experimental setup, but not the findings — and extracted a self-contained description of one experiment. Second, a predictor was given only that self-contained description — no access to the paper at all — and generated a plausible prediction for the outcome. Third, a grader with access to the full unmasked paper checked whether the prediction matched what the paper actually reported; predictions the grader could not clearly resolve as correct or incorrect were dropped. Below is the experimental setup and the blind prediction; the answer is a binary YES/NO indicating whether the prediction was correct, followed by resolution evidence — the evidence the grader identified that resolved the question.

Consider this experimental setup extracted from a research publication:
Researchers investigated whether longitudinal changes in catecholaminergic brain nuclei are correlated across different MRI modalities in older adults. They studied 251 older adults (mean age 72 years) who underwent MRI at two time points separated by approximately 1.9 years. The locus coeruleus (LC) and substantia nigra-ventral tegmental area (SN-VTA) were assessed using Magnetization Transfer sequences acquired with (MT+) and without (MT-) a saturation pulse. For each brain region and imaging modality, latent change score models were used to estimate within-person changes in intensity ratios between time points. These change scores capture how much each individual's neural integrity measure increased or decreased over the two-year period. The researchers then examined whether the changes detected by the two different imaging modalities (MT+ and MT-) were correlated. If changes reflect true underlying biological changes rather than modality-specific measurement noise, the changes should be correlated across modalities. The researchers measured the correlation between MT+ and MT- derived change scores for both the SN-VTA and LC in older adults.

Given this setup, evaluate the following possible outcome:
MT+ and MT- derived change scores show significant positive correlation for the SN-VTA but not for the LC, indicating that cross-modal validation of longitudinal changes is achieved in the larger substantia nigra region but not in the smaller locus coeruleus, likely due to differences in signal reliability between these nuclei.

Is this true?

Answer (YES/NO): NO